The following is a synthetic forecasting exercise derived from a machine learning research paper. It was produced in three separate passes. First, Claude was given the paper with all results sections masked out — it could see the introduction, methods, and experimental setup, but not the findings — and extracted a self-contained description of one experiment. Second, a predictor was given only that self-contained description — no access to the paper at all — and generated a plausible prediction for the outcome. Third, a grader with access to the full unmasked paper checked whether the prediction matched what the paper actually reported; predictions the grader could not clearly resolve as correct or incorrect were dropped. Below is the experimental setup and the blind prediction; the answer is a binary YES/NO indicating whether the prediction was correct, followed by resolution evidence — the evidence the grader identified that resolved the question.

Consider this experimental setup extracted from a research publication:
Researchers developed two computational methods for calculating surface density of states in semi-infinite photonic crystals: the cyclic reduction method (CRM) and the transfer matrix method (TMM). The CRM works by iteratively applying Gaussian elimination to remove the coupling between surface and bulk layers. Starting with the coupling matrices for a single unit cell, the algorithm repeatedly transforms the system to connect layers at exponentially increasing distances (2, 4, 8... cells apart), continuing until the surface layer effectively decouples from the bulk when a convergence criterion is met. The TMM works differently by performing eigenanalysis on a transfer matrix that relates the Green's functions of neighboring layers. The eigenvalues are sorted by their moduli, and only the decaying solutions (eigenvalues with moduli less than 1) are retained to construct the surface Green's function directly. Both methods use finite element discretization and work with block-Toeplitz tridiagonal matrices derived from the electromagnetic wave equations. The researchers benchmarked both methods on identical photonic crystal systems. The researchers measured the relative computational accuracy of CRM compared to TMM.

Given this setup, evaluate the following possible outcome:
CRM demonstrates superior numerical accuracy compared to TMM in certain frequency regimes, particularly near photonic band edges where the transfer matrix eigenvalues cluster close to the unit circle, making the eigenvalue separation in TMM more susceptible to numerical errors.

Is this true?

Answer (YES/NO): NO